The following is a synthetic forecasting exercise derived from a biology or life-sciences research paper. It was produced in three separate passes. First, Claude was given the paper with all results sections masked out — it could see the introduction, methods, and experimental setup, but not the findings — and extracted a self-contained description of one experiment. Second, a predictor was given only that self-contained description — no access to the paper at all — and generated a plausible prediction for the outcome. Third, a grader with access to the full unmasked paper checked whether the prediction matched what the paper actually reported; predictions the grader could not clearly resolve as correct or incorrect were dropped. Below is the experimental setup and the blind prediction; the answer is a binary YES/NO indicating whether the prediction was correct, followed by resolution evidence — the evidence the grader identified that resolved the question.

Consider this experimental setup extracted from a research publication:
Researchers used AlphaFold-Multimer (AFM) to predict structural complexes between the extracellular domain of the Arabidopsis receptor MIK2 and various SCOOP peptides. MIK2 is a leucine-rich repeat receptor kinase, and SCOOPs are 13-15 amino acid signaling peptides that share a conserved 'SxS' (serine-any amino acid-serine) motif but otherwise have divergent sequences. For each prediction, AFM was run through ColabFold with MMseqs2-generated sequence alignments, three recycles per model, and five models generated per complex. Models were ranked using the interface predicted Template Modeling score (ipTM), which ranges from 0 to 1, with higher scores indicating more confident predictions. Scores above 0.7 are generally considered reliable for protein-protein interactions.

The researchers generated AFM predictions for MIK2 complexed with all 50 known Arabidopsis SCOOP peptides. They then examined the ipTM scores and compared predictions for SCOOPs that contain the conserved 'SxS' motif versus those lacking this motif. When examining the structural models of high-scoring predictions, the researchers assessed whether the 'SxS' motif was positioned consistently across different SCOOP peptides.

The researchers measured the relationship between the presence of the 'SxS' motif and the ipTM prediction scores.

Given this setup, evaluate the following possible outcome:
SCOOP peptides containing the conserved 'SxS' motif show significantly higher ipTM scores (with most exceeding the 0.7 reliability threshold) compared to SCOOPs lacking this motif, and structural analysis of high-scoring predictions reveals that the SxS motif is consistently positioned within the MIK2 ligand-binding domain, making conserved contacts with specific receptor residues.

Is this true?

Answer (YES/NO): NO